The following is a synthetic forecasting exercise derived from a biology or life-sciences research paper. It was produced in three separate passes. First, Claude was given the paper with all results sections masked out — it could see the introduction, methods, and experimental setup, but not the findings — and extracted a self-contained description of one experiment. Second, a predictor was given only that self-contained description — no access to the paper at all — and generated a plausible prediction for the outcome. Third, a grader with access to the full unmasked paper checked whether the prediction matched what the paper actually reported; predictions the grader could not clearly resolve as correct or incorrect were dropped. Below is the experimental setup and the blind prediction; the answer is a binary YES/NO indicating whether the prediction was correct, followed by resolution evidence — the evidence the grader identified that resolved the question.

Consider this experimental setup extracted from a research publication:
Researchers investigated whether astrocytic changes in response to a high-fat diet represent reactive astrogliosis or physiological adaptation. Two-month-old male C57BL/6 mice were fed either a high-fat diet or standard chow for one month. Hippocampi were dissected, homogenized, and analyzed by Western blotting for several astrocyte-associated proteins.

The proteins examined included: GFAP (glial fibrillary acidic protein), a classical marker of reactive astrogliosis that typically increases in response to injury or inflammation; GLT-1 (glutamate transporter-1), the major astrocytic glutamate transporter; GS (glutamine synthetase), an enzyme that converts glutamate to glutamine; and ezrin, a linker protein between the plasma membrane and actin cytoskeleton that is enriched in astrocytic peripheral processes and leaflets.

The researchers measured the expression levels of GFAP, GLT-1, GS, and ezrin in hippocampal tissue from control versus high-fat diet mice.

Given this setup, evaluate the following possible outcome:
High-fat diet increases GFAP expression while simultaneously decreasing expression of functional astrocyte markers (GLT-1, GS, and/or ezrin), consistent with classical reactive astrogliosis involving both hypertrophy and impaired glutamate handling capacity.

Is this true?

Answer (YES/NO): NO